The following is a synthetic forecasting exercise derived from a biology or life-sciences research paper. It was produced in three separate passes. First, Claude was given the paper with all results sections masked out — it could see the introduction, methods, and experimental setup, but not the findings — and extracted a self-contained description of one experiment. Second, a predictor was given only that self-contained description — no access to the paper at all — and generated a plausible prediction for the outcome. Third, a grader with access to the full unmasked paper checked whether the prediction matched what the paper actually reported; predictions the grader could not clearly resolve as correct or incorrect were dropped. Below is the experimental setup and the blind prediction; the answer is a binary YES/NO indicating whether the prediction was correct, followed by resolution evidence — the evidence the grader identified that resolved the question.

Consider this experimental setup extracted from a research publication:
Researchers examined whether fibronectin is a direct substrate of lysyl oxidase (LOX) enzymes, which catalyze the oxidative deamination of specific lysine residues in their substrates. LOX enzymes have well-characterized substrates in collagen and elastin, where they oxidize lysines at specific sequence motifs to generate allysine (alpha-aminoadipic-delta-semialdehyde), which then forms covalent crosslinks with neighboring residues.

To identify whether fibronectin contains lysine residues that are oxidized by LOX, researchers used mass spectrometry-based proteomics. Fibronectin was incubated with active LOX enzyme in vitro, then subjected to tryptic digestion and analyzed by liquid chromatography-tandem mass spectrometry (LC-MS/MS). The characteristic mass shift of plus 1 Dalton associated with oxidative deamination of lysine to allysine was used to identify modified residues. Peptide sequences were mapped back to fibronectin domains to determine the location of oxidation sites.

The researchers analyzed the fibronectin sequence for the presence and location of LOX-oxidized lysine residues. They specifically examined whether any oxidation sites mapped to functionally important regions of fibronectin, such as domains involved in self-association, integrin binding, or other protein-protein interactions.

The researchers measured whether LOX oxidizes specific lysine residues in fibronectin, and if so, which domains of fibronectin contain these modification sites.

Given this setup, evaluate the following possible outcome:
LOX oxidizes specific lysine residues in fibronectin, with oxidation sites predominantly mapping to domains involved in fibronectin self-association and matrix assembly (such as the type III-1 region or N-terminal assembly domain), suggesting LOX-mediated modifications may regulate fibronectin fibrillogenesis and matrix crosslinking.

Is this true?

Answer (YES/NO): NO